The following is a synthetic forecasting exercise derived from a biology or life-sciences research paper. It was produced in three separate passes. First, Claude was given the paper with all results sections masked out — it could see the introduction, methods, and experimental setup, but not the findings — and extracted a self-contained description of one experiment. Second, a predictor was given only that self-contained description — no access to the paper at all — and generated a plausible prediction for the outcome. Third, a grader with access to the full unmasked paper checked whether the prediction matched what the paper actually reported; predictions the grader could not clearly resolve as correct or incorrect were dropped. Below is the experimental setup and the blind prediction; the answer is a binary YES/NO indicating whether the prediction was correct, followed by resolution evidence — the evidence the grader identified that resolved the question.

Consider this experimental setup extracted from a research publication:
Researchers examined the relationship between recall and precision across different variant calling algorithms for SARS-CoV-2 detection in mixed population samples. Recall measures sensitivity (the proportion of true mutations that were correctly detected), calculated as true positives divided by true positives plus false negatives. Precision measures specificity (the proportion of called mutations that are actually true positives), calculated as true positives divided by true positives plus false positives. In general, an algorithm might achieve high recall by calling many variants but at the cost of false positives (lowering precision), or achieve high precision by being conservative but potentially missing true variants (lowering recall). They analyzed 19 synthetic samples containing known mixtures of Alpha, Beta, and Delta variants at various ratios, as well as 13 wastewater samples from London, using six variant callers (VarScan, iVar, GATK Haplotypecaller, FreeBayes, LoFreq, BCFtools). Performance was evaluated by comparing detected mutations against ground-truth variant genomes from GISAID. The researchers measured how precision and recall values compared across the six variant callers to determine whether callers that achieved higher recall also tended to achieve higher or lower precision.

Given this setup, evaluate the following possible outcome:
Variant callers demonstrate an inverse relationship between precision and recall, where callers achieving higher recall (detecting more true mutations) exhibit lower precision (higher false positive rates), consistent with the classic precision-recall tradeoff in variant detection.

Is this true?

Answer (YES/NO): NO